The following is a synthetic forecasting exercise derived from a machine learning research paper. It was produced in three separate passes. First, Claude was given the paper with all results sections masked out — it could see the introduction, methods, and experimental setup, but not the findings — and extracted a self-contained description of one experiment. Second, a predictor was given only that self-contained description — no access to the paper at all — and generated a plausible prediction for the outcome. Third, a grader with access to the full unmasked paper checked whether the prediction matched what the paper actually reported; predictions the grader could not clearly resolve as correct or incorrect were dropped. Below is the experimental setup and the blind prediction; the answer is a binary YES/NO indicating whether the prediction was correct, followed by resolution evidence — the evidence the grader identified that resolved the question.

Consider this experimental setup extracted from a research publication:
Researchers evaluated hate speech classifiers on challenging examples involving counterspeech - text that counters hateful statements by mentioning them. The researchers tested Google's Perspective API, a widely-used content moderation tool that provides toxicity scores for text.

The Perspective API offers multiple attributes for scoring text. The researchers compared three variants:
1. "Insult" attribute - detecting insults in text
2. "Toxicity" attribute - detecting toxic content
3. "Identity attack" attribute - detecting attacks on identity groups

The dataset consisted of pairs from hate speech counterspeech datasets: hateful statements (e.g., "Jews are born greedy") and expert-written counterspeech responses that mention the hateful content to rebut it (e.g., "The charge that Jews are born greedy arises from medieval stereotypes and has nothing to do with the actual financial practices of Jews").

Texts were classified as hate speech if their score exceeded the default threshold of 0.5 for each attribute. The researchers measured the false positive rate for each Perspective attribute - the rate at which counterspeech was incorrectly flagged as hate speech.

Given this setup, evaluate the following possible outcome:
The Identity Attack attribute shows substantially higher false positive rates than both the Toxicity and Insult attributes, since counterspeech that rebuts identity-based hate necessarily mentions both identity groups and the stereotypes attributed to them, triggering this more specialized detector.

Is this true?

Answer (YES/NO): NO